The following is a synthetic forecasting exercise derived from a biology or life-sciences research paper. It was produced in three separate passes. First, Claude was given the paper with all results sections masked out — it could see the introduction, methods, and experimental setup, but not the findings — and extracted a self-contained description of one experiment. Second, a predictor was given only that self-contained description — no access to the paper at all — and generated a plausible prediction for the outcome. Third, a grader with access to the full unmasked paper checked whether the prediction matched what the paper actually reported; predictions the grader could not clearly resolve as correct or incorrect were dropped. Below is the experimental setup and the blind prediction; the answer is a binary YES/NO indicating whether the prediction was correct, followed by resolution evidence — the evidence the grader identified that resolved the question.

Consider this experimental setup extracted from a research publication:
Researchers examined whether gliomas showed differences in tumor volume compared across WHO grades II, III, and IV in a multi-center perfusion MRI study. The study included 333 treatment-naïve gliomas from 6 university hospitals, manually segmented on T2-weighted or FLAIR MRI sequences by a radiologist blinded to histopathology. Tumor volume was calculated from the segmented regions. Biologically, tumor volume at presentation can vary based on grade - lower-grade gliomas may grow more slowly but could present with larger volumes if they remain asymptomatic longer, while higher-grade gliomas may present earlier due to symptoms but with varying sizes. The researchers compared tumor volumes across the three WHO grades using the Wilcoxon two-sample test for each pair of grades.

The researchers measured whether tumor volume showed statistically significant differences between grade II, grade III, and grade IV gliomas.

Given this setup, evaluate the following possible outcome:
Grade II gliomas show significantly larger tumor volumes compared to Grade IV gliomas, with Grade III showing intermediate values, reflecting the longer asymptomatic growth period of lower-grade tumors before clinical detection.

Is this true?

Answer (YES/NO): NO